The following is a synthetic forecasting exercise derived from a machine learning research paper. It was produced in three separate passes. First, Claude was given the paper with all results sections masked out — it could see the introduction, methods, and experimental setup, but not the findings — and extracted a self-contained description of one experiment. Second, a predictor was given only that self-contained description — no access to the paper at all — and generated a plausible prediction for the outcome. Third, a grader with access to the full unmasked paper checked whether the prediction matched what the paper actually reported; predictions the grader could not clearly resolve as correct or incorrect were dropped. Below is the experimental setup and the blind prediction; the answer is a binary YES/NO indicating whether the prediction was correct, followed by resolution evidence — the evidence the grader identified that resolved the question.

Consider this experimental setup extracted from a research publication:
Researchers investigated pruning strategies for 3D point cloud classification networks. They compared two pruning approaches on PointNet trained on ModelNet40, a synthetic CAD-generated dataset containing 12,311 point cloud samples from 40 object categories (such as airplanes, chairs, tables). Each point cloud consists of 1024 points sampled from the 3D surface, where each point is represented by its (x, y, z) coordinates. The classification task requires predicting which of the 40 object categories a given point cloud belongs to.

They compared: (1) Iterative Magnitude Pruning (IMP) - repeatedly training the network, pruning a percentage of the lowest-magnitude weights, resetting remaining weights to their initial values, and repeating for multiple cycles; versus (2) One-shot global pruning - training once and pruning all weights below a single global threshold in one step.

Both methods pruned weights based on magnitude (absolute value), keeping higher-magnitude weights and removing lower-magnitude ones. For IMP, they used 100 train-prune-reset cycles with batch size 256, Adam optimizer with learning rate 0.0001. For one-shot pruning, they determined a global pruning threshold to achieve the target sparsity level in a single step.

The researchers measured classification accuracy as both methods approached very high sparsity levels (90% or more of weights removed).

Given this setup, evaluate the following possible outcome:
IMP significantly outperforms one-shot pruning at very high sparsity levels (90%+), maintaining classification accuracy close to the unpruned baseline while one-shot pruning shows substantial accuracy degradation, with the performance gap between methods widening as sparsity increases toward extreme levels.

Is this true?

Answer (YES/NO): NO